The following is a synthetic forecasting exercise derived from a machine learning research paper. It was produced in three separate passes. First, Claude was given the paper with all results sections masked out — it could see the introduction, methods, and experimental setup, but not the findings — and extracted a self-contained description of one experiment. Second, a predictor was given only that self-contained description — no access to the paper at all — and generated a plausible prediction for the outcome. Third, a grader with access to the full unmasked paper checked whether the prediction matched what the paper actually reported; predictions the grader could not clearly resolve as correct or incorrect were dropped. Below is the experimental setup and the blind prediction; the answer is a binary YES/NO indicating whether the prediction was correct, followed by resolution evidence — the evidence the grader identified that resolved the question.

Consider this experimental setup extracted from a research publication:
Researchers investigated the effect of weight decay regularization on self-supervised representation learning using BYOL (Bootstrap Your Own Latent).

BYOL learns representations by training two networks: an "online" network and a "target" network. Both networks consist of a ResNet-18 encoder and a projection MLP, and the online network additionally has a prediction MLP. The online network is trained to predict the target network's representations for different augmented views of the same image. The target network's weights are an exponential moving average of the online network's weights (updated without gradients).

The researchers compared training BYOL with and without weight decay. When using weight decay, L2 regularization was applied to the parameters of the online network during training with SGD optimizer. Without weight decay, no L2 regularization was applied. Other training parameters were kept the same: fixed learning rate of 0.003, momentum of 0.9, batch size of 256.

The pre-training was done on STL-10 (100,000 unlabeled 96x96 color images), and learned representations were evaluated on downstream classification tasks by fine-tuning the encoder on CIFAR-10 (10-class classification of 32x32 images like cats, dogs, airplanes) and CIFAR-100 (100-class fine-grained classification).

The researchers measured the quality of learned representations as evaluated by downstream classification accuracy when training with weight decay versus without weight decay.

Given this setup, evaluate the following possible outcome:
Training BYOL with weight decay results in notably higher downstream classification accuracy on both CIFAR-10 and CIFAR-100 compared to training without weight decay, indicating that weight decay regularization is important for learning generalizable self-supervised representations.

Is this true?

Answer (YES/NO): NO